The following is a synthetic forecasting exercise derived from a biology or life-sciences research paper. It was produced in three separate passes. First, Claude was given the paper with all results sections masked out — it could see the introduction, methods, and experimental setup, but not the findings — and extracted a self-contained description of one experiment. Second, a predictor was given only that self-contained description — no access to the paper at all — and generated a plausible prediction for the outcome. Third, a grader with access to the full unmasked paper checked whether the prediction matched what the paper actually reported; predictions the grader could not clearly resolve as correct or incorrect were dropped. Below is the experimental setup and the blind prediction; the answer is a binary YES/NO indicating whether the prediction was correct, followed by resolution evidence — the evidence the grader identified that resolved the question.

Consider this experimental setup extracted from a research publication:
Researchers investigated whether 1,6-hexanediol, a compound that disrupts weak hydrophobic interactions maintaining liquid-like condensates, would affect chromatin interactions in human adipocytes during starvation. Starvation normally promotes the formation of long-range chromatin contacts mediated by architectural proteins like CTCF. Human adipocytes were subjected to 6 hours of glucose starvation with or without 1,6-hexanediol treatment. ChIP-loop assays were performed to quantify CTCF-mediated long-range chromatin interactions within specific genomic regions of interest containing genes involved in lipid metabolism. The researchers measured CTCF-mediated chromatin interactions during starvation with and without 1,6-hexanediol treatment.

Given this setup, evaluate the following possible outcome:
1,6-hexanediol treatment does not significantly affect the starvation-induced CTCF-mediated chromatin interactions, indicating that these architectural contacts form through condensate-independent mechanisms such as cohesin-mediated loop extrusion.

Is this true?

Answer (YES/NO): NO